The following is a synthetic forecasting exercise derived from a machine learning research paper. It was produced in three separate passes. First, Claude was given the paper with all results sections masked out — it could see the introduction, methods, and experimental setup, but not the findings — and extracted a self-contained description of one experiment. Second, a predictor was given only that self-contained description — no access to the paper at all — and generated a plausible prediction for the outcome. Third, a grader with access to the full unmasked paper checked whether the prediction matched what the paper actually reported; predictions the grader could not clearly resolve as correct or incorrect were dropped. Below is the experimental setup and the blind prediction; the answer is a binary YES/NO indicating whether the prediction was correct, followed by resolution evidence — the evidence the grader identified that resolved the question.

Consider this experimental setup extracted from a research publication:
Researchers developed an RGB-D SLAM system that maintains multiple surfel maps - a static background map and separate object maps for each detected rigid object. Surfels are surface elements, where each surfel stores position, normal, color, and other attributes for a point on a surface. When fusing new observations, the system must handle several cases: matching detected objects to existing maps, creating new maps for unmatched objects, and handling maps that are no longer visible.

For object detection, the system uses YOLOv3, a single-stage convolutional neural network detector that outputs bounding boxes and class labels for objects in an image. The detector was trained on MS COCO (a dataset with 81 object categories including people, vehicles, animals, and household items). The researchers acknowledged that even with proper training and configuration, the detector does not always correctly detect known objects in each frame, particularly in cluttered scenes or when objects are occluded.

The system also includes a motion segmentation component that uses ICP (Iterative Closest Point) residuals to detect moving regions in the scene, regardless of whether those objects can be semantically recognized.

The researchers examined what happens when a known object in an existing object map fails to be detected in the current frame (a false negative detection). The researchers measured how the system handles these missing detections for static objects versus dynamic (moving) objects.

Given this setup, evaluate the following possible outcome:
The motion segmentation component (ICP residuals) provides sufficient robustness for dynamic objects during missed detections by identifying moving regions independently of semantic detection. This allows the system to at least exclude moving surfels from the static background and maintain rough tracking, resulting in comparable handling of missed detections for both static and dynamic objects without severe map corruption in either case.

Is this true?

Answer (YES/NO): NO